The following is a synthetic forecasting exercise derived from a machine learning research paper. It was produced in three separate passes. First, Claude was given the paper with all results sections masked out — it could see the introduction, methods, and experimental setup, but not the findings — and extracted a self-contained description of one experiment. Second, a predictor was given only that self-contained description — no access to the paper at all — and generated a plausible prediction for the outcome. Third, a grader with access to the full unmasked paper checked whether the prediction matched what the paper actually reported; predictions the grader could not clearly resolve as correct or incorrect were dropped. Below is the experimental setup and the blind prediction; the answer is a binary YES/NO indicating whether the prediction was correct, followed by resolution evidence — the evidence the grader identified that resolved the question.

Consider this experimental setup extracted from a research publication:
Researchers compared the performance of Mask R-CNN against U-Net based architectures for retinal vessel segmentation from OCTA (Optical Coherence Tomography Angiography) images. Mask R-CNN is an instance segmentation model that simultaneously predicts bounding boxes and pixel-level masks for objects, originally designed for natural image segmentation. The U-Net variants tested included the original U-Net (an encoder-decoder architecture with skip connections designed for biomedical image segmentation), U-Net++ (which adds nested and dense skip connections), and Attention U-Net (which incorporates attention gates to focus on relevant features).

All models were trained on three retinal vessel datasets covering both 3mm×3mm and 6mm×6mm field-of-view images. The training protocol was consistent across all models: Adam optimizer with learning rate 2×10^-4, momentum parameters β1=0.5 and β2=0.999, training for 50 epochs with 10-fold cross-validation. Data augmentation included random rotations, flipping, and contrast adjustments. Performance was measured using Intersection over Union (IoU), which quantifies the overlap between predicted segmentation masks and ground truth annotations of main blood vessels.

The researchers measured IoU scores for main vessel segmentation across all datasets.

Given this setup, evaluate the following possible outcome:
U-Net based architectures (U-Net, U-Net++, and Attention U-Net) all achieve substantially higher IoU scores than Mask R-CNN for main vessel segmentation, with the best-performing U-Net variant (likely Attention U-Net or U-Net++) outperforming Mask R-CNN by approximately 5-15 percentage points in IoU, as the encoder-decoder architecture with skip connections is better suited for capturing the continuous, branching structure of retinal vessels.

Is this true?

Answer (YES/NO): NO